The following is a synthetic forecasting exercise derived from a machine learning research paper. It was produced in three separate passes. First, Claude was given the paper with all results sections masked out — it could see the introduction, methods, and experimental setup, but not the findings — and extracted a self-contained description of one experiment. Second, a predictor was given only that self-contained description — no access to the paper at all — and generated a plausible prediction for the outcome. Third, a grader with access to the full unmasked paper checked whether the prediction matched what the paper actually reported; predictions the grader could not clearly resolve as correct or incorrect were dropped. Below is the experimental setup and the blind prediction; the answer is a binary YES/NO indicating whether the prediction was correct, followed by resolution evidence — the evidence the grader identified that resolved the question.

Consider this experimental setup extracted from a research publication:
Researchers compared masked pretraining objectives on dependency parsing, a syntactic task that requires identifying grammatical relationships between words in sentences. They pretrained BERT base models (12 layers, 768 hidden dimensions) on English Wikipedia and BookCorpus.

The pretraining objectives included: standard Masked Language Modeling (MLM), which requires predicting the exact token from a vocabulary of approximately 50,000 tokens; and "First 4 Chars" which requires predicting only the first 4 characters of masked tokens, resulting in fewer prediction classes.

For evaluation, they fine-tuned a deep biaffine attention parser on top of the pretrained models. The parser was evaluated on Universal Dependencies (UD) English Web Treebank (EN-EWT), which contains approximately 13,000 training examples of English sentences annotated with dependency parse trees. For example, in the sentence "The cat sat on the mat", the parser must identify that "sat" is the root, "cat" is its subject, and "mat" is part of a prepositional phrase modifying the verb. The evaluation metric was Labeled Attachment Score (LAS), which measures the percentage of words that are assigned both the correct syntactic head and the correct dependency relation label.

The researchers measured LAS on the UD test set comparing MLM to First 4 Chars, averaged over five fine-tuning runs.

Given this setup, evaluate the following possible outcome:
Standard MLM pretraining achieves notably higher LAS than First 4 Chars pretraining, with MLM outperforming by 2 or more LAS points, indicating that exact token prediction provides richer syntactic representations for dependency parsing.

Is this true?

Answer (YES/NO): NO